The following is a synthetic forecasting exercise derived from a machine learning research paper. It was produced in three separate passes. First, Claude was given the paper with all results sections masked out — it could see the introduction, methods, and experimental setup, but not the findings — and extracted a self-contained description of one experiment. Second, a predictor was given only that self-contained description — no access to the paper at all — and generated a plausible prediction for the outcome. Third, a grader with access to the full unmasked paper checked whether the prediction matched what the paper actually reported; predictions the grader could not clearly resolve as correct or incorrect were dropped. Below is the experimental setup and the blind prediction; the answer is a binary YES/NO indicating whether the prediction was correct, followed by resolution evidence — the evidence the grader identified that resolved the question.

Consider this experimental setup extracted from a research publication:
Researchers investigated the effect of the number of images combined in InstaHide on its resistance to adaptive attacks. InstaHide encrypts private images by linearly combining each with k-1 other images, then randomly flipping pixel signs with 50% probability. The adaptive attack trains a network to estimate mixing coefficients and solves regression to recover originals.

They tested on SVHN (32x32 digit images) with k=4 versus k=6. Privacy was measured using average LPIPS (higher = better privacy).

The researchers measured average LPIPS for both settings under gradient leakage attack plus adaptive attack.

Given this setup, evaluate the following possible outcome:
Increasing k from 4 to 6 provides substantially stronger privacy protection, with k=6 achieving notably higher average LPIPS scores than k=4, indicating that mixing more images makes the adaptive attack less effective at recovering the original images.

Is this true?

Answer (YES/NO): NO